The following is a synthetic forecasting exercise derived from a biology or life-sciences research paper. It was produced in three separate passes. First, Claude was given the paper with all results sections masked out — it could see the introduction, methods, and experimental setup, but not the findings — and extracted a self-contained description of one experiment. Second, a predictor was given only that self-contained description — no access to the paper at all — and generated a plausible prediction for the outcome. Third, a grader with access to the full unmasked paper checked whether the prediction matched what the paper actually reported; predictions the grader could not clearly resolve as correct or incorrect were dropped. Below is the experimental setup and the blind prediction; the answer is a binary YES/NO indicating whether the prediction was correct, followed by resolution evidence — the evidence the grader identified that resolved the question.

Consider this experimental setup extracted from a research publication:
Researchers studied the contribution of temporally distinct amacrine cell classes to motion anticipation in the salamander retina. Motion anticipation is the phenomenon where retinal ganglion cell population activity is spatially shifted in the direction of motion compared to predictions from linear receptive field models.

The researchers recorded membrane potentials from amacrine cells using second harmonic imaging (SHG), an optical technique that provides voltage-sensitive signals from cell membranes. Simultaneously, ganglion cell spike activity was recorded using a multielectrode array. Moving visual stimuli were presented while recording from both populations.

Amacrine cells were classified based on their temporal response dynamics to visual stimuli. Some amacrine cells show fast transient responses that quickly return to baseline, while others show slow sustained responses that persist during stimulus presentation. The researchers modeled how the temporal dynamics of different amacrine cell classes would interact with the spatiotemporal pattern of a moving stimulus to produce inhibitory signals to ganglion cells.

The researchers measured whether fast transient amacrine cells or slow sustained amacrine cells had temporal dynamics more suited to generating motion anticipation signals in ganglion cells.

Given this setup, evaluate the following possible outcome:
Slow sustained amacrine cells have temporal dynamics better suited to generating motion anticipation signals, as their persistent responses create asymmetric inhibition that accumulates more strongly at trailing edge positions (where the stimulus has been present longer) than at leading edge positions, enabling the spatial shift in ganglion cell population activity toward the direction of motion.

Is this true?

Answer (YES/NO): NO